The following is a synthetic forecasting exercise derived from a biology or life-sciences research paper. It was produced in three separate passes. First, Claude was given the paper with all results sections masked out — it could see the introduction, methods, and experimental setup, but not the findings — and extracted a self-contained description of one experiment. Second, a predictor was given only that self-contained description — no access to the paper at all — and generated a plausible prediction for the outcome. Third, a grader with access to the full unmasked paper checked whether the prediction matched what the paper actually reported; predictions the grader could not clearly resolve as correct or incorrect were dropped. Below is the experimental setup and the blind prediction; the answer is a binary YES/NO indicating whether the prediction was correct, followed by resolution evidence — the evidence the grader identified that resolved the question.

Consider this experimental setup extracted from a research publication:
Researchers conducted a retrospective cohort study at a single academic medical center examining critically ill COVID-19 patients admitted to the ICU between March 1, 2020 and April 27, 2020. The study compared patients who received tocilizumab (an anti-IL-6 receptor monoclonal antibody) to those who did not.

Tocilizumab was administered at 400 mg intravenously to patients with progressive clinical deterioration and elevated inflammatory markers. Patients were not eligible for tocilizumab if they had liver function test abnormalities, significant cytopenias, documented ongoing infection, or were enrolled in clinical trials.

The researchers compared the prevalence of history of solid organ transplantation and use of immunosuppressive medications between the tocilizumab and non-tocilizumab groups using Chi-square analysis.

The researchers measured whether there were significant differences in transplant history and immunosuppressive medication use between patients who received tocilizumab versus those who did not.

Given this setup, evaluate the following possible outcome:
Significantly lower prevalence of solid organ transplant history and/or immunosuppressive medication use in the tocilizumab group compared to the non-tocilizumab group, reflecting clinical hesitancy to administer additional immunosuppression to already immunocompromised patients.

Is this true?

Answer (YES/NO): NO